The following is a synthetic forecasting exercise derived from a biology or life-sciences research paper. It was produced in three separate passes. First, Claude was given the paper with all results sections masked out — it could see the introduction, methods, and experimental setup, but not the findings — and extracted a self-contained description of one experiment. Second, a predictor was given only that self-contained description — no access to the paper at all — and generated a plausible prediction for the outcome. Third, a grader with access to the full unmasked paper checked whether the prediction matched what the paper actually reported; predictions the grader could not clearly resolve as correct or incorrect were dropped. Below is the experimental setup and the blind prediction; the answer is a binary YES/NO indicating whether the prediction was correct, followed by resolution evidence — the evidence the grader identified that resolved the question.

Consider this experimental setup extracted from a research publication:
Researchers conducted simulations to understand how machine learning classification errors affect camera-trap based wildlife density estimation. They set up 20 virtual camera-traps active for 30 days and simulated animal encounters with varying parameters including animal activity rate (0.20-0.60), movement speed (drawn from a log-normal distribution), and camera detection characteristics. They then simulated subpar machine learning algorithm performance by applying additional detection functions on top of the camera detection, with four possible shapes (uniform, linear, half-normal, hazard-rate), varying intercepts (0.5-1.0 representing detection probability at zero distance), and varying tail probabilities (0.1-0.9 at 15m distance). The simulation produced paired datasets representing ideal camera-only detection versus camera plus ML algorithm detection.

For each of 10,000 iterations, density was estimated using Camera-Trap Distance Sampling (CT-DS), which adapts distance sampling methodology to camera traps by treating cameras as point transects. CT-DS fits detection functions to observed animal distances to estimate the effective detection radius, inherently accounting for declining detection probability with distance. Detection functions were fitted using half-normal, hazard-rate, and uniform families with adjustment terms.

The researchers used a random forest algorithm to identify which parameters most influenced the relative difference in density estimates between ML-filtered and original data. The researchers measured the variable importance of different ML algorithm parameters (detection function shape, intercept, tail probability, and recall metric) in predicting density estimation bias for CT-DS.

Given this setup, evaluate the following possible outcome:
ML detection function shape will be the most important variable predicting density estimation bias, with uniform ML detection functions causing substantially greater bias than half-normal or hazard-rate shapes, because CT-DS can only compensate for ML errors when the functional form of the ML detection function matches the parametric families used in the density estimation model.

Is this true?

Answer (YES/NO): NO